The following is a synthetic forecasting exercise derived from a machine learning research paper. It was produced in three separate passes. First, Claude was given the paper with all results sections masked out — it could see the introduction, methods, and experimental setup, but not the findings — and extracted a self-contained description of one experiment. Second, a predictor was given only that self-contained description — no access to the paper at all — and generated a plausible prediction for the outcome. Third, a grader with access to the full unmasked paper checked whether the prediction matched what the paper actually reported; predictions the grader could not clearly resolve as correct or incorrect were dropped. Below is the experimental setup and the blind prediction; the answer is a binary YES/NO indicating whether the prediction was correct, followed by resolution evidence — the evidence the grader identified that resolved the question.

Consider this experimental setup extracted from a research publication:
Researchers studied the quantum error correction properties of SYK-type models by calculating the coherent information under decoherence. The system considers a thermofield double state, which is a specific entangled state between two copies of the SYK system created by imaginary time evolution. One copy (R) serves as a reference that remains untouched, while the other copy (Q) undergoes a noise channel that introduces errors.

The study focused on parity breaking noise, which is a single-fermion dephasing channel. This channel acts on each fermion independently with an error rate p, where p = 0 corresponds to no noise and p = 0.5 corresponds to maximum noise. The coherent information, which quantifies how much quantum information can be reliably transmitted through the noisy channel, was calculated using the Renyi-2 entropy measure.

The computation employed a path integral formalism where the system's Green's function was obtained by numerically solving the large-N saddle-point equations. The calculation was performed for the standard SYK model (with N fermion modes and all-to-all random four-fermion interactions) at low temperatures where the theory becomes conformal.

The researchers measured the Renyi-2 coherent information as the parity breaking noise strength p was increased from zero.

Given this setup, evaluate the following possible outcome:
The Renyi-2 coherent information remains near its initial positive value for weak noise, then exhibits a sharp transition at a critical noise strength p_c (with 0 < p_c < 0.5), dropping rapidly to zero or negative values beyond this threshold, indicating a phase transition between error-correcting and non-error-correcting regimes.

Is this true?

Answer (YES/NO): NO